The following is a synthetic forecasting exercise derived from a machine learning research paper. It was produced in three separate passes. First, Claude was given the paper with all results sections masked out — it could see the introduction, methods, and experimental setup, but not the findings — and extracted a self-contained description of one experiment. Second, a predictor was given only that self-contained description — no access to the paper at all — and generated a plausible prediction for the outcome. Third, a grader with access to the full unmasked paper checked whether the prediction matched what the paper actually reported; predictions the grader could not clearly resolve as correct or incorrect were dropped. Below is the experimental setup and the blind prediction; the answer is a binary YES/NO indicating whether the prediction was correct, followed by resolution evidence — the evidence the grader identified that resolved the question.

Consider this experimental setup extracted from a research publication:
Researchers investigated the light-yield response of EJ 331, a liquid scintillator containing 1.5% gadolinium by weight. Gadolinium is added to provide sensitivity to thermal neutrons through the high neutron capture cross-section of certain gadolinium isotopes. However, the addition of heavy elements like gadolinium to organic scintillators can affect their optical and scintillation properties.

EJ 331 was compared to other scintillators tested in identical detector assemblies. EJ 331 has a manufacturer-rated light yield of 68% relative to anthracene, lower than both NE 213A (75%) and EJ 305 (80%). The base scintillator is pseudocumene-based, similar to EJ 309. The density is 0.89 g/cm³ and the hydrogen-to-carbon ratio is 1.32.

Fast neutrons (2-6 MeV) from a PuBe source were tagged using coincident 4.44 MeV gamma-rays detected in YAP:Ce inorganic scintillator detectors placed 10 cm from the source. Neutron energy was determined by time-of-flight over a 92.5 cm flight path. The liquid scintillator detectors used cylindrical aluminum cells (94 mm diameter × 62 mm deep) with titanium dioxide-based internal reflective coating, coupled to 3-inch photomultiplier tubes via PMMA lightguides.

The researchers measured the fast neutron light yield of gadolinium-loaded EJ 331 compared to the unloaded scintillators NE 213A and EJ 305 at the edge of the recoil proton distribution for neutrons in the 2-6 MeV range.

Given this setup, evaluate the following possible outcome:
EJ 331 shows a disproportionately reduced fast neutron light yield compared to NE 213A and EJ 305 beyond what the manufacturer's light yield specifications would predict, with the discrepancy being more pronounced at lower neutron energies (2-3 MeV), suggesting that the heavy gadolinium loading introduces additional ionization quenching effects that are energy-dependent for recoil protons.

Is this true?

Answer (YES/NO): NO